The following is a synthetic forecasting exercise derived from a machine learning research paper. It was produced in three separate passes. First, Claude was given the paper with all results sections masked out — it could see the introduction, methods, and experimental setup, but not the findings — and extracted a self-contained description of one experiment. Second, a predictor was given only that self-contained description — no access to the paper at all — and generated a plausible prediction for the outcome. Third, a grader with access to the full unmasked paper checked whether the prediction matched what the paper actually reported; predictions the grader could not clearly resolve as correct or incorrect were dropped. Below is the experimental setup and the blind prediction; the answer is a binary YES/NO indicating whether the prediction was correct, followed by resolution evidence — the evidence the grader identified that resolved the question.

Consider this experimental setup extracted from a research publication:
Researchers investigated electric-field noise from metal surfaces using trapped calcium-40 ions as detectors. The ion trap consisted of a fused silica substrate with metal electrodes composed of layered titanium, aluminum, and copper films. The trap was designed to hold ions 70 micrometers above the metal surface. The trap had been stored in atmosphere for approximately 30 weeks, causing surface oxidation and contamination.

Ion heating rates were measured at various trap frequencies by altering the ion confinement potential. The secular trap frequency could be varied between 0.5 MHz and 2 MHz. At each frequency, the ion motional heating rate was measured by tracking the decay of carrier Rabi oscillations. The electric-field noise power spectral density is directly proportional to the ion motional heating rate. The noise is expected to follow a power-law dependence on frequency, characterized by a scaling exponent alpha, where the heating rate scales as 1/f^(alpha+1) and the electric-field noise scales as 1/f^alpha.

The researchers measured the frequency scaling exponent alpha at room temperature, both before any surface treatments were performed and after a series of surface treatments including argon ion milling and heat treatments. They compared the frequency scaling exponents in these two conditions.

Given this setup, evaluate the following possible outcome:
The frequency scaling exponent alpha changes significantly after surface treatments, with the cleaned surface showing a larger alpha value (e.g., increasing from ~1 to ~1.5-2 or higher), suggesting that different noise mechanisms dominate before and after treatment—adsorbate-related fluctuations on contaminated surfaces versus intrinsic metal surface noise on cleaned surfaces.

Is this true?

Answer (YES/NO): NO